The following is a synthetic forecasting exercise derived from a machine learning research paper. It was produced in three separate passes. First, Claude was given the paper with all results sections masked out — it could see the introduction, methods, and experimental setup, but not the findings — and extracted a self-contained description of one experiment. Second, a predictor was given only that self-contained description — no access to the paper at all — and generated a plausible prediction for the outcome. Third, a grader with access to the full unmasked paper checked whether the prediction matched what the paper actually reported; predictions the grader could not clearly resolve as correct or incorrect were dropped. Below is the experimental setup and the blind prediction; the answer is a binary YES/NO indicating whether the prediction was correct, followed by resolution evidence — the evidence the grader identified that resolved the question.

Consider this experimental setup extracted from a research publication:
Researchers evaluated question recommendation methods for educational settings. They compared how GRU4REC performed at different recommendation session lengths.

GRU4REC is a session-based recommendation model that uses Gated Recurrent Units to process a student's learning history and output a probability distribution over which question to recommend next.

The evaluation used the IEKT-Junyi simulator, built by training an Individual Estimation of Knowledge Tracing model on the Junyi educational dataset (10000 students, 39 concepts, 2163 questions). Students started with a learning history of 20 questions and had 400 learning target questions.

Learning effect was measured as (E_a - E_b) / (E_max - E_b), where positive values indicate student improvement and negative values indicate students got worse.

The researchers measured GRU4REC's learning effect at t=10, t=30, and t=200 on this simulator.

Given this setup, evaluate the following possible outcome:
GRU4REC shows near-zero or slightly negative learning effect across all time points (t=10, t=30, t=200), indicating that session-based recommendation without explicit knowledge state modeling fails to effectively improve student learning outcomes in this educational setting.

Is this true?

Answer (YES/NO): NO